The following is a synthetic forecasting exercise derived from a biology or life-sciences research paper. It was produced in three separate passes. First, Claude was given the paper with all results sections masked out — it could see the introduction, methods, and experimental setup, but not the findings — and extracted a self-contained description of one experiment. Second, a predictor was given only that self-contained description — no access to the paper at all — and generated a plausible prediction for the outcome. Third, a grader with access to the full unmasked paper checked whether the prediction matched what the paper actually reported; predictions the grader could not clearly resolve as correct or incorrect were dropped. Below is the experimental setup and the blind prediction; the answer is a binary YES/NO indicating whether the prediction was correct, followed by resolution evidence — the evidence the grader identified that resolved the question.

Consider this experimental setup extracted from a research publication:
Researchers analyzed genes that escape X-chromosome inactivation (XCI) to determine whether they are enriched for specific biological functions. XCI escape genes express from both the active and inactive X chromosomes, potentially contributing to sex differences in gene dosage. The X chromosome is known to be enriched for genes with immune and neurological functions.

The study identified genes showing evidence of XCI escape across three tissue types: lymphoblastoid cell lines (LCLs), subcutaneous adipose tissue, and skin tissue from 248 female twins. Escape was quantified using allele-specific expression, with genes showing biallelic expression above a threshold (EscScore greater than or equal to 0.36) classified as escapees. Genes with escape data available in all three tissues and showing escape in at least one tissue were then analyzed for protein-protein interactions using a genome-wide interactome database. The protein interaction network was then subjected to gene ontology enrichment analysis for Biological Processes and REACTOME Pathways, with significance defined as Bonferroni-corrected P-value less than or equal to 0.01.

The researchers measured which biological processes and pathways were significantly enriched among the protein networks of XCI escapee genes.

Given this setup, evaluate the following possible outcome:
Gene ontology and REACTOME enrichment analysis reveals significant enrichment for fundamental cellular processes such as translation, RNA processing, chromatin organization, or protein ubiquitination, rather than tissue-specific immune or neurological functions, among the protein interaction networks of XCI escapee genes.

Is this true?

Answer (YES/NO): YES